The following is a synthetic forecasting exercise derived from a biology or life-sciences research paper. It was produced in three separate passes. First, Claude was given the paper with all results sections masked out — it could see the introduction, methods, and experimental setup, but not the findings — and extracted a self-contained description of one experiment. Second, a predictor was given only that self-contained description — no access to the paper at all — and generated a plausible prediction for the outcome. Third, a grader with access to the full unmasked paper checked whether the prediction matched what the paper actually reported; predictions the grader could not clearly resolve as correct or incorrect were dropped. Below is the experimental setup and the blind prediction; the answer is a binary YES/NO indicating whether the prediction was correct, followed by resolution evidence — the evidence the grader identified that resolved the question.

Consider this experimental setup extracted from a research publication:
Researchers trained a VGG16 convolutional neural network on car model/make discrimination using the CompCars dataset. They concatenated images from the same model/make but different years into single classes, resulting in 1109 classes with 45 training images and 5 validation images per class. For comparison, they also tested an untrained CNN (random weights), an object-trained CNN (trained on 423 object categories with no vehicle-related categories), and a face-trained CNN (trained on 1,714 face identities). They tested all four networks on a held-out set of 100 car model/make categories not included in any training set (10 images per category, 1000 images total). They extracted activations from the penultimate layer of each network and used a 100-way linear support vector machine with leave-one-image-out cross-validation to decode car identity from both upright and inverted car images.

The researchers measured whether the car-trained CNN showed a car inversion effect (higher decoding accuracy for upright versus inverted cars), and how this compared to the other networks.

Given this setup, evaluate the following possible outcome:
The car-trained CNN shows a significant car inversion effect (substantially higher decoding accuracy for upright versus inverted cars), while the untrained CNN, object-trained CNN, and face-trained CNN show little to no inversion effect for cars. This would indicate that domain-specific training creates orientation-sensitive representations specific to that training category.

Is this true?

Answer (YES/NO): YES